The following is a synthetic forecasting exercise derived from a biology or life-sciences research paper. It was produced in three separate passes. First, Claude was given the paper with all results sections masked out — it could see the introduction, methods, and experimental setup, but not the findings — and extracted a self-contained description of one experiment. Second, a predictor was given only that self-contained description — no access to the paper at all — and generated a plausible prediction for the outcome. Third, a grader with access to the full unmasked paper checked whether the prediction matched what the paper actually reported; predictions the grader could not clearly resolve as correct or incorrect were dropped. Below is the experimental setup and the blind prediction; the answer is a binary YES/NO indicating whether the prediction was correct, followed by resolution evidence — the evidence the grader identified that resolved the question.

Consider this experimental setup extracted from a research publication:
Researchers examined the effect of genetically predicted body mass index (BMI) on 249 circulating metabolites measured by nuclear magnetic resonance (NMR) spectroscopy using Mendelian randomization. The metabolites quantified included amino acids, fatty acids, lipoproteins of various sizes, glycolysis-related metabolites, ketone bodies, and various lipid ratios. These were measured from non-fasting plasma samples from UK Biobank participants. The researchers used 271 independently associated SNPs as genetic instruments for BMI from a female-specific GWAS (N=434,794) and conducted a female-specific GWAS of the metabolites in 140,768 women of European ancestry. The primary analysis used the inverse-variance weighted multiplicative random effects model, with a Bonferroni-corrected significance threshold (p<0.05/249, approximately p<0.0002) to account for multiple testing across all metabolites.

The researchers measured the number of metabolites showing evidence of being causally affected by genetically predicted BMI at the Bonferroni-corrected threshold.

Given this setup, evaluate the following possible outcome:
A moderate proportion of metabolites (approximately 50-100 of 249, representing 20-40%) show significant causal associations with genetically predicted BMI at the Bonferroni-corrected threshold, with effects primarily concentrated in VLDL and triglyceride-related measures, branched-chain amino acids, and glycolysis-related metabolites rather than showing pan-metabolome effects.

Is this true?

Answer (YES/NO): NO